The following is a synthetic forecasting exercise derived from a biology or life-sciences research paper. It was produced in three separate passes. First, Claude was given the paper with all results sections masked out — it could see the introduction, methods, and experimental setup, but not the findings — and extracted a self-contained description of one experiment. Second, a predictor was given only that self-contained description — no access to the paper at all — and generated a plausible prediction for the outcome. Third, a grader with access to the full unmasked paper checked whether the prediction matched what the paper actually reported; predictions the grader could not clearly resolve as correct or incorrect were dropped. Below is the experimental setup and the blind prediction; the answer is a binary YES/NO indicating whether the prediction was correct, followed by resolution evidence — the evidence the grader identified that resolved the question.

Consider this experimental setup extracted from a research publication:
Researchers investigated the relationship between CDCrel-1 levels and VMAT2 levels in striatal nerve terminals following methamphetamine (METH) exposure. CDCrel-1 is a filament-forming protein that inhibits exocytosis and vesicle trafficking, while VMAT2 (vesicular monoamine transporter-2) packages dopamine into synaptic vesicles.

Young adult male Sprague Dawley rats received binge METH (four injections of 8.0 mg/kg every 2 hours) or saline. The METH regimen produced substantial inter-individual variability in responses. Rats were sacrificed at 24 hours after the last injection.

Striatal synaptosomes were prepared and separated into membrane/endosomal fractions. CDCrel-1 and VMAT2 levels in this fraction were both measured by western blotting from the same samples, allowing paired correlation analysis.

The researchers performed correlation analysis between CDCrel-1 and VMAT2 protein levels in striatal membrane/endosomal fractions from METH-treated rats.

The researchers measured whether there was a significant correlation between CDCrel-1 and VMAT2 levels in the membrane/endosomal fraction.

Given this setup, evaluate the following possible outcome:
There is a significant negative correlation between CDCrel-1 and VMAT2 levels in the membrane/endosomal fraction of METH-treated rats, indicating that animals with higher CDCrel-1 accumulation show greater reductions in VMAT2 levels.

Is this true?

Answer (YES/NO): NO